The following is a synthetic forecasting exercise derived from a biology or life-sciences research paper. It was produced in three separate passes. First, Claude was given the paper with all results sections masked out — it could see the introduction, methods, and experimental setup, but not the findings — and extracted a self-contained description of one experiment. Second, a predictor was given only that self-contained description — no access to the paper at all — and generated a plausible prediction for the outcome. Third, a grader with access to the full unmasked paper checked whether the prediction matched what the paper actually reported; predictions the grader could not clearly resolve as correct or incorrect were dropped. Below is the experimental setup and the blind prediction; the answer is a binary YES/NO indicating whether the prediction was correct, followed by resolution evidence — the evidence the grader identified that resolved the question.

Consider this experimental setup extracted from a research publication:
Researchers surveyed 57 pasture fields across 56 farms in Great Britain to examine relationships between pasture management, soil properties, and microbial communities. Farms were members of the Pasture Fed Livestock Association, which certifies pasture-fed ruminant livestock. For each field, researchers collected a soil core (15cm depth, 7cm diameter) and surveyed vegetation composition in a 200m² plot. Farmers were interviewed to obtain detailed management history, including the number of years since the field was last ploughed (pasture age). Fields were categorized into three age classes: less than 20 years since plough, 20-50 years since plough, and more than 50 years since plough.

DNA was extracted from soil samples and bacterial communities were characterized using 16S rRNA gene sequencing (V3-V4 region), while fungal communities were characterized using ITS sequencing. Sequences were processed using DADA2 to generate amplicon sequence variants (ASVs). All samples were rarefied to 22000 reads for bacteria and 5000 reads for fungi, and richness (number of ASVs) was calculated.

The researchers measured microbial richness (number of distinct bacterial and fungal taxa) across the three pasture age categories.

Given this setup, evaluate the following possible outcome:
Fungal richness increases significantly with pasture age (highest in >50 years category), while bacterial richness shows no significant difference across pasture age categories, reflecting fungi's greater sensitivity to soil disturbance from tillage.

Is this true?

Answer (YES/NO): NO